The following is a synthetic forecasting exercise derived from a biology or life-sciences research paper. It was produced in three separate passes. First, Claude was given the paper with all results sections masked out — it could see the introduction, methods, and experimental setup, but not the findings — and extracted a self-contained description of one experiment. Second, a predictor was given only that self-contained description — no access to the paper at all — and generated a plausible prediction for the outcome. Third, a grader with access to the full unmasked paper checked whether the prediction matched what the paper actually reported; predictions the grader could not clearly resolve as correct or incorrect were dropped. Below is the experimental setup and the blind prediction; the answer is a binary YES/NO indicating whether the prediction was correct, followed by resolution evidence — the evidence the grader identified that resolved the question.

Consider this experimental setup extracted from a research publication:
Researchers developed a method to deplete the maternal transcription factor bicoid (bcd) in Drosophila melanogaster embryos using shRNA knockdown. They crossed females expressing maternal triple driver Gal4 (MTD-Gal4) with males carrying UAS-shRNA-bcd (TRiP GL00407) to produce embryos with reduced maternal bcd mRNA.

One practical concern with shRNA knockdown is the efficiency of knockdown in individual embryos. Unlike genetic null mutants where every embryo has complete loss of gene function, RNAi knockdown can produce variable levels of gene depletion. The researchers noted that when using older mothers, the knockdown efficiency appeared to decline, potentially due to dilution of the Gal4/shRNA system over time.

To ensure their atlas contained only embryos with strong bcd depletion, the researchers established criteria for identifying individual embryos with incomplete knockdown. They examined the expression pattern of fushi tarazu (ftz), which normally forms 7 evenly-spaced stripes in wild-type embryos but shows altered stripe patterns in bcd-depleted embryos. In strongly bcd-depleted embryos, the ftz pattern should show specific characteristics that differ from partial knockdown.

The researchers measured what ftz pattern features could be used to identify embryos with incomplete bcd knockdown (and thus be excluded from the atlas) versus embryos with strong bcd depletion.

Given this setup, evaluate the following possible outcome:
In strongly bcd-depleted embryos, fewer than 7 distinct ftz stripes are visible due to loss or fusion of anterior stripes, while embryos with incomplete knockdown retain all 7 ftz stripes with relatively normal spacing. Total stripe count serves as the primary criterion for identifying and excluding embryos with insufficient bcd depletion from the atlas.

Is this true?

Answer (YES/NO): NO